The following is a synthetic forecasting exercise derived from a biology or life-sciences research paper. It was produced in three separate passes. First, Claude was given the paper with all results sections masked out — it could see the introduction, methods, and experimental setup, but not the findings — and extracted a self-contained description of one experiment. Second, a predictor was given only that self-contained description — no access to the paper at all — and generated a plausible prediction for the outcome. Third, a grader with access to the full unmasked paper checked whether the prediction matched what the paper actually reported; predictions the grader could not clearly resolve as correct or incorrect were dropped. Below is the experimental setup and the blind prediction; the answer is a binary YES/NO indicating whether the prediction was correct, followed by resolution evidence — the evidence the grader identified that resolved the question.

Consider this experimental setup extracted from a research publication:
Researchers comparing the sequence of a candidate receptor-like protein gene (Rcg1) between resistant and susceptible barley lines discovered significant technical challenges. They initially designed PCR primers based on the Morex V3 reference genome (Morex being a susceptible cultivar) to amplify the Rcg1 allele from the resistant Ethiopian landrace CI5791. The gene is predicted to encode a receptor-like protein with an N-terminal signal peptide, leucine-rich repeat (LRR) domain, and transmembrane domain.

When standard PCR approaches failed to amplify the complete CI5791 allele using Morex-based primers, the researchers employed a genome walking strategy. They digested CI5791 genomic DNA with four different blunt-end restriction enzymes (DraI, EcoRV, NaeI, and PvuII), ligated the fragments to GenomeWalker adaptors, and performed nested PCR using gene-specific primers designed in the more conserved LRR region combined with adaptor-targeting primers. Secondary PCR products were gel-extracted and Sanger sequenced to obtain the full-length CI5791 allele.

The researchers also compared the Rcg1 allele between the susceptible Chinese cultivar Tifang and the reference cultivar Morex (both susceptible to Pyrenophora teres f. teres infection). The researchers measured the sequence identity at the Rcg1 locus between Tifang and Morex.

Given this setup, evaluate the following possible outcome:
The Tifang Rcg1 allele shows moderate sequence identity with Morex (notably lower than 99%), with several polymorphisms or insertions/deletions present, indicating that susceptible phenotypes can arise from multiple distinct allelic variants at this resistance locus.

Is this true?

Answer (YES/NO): NO